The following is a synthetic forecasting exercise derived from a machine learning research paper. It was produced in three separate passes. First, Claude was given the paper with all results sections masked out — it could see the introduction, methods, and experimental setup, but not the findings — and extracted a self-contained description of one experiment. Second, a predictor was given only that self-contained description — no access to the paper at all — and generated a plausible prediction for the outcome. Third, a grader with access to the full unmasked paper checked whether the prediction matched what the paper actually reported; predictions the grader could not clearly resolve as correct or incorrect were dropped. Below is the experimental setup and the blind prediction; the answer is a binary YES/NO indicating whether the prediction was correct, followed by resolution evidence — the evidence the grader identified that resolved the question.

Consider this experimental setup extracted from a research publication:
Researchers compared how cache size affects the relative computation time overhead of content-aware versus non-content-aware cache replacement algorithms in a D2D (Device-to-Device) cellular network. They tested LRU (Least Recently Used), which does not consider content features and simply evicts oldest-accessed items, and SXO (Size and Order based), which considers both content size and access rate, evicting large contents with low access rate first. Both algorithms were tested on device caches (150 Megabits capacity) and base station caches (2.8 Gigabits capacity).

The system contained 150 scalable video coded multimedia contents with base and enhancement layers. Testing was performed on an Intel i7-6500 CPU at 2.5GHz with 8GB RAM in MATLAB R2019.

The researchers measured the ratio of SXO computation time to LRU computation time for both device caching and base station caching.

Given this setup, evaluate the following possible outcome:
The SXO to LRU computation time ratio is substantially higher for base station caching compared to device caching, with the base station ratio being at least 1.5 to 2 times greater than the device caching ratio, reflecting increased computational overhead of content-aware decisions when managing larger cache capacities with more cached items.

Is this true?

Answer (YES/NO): YES